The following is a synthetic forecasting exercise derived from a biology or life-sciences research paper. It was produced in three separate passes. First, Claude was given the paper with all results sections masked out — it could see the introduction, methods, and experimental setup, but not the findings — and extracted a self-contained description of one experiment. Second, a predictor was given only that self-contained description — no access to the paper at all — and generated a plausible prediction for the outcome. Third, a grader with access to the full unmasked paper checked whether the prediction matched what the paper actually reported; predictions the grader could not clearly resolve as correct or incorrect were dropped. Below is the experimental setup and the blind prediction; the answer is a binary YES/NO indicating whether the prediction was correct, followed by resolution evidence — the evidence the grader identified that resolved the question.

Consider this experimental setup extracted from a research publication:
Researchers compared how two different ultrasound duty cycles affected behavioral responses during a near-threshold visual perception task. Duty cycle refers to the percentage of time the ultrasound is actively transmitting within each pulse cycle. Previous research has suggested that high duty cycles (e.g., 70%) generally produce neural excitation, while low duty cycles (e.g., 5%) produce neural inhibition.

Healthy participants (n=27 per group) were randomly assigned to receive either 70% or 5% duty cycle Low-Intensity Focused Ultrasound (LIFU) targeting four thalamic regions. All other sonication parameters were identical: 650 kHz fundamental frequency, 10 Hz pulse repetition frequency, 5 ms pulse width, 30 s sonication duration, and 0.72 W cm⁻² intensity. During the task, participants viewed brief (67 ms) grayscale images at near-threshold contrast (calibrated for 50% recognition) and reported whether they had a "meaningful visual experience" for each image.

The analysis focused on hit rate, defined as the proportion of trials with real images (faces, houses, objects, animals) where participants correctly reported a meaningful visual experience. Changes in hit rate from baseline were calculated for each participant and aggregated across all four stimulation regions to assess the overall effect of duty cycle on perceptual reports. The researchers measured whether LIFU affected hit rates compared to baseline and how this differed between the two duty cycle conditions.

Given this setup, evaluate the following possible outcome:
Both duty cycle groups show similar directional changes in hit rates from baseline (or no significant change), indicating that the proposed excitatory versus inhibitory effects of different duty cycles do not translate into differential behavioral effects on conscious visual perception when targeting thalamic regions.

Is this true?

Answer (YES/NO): NO